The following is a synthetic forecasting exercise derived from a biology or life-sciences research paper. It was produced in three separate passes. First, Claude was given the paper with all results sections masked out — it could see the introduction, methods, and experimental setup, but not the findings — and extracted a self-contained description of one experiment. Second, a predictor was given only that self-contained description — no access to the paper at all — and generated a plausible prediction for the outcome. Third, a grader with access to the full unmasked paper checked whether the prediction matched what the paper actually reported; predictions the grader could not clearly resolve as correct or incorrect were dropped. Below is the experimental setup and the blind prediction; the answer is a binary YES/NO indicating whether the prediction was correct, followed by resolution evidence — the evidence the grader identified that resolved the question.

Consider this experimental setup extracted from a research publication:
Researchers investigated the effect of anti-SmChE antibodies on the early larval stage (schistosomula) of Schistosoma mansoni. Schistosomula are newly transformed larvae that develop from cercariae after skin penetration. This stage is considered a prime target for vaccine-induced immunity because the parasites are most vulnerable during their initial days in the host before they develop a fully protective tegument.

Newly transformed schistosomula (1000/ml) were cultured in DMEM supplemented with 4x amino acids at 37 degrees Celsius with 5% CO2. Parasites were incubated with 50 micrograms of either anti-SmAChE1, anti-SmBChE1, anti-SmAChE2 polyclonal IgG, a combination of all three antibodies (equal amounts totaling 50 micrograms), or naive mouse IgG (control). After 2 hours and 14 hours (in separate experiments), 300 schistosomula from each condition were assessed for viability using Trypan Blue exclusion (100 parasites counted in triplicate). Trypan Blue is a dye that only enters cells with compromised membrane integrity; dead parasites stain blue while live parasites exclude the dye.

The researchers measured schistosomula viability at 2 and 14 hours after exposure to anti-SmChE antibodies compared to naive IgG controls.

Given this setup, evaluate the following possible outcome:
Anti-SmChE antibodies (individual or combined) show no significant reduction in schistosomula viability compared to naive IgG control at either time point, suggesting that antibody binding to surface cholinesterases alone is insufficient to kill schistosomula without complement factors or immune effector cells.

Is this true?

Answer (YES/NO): NO